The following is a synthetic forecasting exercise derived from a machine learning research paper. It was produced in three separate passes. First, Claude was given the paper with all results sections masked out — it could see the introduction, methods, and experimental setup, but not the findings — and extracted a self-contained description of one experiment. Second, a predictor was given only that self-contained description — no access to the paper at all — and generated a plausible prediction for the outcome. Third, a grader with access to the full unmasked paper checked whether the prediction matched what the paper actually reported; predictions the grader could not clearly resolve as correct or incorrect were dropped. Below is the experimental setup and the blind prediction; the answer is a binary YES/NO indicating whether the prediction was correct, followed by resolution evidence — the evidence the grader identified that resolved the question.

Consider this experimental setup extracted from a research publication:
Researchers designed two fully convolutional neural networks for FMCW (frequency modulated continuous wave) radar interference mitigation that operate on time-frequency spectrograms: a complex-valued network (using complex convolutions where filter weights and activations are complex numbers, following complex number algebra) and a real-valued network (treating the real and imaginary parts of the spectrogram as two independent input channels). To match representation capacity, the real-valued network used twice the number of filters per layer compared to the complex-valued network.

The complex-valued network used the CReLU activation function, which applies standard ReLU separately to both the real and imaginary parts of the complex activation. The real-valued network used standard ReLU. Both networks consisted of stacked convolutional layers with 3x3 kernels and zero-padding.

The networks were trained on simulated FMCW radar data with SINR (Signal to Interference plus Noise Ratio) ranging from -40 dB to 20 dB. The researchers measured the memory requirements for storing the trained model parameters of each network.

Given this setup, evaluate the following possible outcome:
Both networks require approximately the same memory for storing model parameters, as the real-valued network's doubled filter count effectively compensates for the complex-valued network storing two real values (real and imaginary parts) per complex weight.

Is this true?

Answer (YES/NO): NO